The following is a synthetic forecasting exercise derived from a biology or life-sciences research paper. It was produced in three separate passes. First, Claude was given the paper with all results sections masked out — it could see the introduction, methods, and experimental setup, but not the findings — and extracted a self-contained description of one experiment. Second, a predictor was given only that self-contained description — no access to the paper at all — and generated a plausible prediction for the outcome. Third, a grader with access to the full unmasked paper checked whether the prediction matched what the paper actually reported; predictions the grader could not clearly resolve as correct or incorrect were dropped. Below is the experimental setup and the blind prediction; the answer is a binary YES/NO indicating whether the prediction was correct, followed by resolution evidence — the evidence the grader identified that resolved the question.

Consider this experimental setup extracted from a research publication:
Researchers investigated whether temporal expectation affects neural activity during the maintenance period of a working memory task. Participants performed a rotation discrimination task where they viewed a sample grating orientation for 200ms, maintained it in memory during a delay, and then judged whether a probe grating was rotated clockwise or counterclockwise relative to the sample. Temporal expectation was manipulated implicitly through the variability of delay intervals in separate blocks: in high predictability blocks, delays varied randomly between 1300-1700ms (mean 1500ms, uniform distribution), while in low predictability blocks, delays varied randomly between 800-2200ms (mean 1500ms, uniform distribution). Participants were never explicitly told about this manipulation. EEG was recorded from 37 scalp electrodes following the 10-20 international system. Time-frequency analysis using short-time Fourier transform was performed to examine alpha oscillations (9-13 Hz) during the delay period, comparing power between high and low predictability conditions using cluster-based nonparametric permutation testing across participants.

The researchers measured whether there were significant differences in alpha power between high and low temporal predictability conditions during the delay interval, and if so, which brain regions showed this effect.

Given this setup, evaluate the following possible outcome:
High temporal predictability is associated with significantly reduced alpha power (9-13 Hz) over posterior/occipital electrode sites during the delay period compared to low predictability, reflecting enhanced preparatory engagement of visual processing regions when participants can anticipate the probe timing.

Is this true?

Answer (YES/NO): YES